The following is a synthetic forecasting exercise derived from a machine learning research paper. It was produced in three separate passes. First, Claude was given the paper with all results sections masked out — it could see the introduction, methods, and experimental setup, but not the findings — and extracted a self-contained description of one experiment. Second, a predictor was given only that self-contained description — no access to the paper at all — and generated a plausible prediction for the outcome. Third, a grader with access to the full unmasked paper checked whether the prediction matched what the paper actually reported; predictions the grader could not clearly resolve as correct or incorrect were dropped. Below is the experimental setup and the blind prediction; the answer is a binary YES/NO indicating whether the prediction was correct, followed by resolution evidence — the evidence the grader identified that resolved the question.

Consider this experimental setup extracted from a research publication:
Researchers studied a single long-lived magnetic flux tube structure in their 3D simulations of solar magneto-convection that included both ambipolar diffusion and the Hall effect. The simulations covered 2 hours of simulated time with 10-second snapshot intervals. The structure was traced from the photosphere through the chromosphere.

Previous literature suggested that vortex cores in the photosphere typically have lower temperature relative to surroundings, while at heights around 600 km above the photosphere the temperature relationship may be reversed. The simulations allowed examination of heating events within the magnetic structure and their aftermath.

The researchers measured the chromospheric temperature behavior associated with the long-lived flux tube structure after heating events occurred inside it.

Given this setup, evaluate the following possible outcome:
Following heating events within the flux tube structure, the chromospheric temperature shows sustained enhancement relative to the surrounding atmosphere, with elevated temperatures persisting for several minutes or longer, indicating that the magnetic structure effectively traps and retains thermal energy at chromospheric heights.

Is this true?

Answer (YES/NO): YES